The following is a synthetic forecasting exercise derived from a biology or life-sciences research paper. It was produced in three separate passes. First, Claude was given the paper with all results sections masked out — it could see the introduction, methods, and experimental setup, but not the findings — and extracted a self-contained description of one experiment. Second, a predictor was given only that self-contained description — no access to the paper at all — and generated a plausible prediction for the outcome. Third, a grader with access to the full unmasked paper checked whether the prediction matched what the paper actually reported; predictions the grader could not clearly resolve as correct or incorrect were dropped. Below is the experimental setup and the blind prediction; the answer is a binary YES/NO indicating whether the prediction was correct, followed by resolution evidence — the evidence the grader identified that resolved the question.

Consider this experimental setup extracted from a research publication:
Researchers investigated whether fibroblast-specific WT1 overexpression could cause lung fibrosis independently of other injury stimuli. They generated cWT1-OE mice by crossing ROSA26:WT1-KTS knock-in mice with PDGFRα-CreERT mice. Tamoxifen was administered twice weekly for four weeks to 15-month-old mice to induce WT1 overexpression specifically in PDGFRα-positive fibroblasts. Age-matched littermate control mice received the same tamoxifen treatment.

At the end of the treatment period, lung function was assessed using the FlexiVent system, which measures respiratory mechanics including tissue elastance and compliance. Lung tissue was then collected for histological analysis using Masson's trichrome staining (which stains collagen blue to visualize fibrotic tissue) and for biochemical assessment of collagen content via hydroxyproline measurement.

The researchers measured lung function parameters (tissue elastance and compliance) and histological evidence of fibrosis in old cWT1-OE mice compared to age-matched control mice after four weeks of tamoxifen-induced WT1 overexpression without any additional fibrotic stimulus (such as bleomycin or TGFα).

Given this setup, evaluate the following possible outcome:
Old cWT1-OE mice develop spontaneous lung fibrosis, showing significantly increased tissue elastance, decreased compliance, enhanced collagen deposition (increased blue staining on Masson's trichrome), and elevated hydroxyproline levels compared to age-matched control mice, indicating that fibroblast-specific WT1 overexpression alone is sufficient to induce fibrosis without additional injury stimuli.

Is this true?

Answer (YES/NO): NO